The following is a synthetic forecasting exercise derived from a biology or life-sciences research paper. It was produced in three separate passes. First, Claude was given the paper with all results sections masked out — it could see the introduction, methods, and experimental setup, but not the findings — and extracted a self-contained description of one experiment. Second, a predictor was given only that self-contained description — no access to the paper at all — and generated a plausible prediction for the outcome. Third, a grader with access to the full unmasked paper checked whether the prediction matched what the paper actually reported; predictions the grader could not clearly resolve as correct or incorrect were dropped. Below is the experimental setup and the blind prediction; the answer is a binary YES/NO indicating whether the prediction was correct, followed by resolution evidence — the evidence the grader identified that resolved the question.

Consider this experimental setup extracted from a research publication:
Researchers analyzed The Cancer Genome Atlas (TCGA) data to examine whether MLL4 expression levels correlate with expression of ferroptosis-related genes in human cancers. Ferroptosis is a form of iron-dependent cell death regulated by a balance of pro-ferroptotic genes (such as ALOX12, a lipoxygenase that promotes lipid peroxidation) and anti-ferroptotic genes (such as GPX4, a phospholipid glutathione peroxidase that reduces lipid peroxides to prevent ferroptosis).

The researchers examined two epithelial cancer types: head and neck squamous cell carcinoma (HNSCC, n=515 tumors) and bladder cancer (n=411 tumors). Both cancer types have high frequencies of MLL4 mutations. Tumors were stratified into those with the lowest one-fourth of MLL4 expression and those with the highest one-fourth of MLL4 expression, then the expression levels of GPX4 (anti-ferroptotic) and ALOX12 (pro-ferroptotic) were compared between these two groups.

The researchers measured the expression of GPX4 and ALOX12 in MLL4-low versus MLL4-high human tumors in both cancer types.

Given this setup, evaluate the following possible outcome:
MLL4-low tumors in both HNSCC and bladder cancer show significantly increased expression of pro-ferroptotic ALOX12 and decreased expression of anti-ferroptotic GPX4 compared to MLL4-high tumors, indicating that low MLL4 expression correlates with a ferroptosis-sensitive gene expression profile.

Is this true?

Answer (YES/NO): NO